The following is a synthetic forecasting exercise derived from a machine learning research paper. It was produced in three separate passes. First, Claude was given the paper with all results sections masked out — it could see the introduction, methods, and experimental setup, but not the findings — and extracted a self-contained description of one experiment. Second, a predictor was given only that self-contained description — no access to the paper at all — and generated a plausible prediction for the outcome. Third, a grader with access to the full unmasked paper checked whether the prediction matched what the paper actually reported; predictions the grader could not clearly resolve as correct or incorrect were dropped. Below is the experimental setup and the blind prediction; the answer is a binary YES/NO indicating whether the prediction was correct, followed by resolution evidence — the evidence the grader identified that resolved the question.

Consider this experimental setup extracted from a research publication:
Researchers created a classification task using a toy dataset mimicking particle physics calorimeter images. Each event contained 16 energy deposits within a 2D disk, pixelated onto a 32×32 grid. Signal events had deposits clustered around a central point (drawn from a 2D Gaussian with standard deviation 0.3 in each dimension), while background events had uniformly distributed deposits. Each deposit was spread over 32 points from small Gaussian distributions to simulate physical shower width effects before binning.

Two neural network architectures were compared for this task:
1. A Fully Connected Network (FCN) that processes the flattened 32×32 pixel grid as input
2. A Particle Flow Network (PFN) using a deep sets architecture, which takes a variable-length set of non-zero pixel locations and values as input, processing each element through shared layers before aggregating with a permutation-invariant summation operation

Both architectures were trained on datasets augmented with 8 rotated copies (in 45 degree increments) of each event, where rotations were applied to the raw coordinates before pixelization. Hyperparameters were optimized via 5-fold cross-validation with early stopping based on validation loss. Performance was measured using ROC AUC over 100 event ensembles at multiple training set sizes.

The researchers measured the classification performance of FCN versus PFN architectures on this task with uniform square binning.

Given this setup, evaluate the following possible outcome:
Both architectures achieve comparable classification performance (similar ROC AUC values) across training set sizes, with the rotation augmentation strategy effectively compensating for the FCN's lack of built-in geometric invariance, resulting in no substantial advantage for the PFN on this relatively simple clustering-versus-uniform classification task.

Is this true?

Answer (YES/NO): NO